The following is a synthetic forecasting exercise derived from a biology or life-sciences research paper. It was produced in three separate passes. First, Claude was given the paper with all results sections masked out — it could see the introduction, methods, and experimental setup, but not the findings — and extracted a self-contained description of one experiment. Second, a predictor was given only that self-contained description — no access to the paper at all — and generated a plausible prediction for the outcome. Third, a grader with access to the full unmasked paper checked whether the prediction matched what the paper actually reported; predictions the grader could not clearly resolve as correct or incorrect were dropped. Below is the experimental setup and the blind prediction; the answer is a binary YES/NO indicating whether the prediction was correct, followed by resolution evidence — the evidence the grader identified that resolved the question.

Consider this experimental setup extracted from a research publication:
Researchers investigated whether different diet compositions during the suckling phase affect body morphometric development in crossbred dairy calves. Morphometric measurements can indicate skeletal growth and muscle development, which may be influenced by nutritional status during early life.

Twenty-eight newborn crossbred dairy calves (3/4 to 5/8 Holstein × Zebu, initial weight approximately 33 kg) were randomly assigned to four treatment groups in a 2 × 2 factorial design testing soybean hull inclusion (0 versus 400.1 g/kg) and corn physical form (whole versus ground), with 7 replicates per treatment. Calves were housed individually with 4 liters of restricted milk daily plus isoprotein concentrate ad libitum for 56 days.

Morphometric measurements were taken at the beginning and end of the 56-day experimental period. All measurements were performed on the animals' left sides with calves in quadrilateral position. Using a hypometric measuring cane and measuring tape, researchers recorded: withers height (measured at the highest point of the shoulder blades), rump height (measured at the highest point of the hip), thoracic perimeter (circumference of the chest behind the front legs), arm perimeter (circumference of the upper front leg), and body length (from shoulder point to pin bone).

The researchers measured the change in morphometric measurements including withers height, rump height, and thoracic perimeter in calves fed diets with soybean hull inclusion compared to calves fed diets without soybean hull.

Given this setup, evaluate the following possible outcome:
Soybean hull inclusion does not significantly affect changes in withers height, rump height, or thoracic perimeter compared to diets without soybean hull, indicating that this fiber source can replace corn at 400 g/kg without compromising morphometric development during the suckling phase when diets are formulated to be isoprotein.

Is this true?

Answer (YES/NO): YES